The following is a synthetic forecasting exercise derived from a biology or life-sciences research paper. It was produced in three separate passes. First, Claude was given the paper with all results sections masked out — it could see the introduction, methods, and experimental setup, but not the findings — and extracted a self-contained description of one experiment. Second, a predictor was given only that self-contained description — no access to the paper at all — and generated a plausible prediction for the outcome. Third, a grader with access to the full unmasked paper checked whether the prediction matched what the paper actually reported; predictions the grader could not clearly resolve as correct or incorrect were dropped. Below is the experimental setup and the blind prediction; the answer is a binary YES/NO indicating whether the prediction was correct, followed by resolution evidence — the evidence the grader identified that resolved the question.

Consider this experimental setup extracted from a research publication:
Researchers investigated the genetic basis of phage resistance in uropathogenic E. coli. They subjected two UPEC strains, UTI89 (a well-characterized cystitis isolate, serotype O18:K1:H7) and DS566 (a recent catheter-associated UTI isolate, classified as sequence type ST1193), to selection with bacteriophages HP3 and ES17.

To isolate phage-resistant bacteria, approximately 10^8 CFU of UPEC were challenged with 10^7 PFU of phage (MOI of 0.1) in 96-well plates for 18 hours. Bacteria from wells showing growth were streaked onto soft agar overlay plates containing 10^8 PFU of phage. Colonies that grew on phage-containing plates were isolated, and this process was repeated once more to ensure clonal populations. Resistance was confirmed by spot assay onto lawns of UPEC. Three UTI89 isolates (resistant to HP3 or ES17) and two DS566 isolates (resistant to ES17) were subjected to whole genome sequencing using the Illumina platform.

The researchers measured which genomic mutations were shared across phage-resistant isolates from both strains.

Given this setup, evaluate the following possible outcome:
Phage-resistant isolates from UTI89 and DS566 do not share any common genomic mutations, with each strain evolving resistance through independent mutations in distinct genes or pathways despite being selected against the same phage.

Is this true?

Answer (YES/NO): NO